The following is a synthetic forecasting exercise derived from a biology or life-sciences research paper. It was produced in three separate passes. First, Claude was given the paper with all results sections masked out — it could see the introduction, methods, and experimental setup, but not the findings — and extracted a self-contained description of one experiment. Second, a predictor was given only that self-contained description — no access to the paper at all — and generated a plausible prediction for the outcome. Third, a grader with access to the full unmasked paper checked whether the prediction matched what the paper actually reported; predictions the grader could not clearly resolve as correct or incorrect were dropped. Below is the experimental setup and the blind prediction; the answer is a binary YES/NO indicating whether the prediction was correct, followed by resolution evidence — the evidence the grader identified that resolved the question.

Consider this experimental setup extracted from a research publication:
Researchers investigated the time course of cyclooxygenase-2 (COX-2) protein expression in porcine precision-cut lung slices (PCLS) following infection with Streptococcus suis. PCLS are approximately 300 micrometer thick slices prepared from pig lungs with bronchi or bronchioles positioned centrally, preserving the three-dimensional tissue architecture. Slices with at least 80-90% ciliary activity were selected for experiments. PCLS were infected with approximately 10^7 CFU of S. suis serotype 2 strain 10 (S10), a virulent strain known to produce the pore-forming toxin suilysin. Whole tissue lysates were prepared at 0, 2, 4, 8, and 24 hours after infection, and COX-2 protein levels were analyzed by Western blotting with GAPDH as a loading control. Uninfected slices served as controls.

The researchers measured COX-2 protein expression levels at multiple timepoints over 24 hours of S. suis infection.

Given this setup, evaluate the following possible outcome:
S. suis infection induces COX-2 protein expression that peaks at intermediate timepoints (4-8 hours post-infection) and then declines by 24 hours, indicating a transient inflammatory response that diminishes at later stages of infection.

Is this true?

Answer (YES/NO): NO